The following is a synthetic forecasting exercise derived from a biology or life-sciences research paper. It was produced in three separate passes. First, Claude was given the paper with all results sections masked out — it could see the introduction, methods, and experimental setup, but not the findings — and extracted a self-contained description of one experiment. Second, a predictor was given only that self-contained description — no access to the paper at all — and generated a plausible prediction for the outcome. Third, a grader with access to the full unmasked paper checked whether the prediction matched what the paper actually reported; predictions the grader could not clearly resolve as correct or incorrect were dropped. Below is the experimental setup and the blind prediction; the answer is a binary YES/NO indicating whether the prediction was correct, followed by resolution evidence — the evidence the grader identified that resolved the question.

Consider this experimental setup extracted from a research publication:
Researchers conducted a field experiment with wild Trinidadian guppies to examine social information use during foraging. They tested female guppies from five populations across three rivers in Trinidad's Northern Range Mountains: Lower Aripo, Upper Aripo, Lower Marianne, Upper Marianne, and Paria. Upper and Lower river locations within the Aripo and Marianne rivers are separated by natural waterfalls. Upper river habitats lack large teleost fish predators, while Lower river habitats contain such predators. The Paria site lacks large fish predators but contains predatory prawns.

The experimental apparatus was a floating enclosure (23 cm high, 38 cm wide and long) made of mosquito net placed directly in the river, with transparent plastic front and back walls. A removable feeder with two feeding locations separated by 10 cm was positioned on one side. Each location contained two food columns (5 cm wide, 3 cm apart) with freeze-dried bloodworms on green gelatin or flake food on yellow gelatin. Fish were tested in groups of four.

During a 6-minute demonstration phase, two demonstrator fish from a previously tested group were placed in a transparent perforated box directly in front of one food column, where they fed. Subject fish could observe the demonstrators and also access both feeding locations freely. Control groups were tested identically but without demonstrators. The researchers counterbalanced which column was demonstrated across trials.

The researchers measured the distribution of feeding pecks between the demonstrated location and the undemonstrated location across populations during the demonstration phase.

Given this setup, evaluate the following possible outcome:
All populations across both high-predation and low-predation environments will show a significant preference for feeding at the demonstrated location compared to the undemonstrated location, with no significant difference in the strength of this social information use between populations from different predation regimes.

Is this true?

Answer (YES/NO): NO